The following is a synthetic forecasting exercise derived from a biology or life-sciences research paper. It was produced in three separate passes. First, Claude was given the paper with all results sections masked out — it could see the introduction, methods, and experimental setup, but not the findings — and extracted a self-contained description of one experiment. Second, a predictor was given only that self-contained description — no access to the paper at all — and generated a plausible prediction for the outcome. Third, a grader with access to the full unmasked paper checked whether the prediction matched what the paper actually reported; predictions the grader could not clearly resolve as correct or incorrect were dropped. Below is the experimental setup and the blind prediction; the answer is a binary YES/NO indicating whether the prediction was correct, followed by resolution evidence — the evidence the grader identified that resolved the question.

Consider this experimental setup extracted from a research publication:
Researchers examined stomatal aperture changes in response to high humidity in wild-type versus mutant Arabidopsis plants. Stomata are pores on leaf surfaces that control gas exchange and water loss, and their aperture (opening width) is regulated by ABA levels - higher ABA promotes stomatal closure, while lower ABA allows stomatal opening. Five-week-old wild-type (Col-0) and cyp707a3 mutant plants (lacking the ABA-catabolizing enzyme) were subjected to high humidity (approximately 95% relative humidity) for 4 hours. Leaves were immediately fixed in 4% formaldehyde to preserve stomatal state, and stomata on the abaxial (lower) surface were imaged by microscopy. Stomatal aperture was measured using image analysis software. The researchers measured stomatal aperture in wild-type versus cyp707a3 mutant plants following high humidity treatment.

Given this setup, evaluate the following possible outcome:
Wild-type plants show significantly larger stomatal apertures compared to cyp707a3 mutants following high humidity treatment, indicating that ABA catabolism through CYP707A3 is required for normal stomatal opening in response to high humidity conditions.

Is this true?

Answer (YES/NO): YES